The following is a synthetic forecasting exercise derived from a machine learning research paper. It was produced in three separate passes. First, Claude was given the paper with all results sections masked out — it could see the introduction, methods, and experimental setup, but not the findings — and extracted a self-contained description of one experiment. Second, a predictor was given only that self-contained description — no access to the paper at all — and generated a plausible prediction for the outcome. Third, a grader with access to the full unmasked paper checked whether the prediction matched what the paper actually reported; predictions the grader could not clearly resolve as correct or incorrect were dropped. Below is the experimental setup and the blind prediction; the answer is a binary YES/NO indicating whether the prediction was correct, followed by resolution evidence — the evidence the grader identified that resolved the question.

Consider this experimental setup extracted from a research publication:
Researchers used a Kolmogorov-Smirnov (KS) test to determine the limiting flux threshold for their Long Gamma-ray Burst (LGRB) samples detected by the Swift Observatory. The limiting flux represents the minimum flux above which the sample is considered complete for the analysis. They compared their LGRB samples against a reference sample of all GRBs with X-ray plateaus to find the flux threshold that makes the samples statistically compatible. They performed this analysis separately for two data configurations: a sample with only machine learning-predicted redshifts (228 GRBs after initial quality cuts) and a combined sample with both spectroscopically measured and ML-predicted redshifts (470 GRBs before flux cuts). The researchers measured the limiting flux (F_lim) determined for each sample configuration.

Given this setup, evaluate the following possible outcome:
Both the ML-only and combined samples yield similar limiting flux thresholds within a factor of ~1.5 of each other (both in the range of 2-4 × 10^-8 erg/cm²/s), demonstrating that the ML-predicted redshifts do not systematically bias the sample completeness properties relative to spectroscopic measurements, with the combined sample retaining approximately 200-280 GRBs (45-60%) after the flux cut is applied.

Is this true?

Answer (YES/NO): NO